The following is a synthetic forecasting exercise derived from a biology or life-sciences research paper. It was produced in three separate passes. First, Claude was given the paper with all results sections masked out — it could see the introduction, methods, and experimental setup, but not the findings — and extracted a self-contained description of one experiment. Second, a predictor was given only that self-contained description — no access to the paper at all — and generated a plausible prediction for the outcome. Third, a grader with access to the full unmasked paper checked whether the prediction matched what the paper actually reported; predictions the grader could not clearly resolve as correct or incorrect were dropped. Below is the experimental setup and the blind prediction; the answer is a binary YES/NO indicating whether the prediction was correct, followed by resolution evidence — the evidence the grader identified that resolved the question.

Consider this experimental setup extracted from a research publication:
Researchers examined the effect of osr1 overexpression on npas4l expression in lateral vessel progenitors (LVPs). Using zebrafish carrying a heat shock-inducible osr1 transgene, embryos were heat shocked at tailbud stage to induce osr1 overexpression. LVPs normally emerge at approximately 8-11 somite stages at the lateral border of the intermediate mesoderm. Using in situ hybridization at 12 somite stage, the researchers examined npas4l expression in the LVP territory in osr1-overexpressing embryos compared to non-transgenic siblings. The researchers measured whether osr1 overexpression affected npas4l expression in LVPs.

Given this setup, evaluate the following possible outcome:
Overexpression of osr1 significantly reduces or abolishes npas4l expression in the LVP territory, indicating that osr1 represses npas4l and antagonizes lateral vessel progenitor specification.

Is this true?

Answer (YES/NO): YES